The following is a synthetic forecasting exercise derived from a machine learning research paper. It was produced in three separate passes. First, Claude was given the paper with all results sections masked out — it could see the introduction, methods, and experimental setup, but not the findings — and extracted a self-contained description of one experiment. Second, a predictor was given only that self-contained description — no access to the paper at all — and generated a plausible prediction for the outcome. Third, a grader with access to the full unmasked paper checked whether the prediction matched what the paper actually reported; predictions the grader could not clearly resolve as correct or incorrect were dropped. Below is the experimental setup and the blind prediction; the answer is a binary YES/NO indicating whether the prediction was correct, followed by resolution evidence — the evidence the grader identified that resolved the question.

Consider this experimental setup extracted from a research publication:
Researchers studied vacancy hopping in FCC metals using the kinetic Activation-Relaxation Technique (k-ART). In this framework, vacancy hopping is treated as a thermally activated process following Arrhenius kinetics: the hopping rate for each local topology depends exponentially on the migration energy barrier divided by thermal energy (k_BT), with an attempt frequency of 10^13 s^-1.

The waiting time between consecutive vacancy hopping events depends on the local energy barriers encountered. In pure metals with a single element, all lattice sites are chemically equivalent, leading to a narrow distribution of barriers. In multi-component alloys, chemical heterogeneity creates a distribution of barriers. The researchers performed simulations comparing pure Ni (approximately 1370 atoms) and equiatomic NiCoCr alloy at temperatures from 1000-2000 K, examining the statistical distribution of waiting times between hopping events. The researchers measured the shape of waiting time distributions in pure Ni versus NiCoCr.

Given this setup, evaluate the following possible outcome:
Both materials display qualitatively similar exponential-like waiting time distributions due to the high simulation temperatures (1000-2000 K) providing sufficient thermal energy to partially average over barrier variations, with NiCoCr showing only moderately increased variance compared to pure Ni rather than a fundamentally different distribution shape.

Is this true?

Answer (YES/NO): NO